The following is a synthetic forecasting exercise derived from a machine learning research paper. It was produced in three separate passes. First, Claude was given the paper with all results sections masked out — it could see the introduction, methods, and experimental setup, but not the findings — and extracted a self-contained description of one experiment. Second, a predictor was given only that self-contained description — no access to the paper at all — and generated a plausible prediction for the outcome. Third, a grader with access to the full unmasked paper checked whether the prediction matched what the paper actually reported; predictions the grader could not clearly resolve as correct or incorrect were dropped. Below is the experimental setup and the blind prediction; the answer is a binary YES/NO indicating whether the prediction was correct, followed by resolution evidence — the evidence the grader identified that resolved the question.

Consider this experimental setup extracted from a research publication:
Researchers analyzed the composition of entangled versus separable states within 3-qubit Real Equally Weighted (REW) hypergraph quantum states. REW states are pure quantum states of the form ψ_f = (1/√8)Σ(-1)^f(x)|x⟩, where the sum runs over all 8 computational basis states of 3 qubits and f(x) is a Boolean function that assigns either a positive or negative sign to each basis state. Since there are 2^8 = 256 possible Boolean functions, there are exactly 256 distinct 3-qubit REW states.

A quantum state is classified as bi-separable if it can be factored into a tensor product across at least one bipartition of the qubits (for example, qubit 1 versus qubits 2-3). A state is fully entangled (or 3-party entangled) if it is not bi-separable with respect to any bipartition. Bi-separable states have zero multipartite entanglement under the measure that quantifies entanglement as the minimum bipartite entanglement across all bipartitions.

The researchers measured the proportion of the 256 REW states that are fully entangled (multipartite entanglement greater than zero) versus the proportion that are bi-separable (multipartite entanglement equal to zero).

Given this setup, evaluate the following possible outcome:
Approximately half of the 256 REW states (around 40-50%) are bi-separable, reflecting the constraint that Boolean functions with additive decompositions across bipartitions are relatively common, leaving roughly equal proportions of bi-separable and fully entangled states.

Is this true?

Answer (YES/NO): NO